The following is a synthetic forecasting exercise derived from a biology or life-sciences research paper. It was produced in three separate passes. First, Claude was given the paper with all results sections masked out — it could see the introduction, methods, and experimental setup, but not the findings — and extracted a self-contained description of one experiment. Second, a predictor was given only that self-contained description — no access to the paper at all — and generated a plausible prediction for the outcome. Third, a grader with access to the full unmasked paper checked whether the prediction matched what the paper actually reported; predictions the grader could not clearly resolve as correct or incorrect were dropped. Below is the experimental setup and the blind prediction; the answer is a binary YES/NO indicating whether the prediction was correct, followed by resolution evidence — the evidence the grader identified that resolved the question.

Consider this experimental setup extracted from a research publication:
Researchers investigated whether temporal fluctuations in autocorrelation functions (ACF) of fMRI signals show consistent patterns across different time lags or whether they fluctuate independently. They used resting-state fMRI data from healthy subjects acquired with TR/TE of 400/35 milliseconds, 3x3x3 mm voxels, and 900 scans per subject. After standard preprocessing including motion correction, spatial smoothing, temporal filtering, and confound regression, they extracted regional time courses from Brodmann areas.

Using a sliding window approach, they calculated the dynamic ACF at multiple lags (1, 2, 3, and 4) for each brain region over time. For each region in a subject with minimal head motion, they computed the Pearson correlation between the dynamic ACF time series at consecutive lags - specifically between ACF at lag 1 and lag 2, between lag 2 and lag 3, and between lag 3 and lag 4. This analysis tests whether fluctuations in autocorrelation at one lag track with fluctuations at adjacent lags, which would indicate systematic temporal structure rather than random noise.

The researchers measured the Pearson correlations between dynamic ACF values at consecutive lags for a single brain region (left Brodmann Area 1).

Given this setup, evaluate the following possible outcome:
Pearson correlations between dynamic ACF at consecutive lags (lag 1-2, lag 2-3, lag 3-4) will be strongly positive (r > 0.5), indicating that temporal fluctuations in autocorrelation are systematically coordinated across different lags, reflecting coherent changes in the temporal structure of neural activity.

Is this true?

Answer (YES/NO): YES